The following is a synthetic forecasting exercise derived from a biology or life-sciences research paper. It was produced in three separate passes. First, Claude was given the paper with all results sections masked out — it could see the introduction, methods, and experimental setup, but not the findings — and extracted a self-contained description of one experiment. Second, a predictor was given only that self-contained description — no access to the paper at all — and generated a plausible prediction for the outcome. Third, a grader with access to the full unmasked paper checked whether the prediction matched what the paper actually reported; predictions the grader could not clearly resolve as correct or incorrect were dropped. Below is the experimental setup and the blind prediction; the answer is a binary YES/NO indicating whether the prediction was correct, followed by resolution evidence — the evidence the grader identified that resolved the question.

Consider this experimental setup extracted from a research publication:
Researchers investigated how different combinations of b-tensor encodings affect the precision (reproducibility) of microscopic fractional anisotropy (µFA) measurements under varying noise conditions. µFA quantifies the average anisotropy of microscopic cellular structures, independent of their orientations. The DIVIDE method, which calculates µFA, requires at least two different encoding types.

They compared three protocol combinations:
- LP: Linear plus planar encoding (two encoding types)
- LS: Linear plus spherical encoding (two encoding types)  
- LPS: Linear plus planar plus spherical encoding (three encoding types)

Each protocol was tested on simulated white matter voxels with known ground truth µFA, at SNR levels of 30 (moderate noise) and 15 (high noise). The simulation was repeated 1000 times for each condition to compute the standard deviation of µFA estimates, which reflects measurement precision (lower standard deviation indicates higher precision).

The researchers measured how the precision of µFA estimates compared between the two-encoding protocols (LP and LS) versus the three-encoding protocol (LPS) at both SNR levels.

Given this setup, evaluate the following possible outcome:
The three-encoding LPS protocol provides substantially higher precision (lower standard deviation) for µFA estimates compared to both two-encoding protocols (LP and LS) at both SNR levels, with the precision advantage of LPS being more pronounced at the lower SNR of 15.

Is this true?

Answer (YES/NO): NO